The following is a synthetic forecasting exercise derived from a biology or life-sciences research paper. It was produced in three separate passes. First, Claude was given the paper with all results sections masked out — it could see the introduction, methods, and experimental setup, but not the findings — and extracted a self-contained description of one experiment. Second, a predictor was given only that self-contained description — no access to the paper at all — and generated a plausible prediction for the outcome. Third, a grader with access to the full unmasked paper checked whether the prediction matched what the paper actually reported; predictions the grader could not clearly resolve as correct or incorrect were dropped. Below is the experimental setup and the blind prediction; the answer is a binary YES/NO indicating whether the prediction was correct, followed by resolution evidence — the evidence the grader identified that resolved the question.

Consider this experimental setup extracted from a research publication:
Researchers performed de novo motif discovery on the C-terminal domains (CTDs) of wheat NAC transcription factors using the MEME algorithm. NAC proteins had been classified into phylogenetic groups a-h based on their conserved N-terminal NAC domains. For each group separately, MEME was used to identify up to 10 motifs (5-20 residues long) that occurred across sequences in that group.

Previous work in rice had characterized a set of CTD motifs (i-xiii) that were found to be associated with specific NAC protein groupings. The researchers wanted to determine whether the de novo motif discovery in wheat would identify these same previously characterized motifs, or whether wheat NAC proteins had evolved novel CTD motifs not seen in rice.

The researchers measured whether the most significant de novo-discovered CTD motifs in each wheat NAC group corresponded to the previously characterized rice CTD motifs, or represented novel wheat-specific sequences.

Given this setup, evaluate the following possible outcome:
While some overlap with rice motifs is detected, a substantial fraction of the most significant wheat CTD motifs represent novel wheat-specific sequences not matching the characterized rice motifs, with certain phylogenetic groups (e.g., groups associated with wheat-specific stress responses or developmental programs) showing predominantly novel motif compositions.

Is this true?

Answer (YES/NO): NO